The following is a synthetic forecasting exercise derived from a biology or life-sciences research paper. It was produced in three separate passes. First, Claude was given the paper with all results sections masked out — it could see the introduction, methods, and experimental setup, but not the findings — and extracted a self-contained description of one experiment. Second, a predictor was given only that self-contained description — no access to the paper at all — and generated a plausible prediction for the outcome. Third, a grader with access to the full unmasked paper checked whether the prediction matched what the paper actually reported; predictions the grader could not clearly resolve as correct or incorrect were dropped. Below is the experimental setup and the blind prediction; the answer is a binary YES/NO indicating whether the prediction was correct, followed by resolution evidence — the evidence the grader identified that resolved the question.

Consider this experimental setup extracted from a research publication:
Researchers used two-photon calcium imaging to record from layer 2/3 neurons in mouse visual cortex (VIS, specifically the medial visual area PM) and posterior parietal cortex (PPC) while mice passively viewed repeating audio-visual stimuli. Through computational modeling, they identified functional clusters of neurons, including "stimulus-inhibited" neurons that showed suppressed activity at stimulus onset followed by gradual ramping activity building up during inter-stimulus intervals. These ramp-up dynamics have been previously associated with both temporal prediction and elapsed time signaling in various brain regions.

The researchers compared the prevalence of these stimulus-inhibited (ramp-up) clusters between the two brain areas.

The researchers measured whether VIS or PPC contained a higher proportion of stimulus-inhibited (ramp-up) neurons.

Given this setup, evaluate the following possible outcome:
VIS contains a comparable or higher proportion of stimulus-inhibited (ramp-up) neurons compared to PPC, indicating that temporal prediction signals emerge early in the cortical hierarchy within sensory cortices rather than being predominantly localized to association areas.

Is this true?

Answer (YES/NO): NO